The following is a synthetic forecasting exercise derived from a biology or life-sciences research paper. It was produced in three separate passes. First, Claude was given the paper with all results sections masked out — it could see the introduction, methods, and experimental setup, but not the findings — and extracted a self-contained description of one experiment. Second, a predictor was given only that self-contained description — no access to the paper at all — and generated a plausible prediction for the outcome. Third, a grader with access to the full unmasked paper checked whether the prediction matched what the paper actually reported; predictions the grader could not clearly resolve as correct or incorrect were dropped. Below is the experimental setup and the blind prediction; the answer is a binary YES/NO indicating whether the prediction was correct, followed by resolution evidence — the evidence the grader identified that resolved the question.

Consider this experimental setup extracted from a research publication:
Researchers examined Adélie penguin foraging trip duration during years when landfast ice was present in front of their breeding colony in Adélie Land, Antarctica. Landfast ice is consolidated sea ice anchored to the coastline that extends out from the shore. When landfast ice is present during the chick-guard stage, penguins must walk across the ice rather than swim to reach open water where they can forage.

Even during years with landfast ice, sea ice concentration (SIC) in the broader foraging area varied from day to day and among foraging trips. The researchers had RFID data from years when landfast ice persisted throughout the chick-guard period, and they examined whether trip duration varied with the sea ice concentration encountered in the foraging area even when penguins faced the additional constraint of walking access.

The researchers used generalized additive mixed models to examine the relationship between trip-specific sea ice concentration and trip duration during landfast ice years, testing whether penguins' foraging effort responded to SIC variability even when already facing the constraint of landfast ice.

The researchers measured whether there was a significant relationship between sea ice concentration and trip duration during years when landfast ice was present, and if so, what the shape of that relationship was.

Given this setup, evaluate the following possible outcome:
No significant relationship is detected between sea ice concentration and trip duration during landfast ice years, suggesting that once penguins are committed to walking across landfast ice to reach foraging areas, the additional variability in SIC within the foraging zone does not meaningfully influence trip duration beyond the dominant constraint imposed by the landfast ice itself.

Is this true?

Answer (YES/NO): NO